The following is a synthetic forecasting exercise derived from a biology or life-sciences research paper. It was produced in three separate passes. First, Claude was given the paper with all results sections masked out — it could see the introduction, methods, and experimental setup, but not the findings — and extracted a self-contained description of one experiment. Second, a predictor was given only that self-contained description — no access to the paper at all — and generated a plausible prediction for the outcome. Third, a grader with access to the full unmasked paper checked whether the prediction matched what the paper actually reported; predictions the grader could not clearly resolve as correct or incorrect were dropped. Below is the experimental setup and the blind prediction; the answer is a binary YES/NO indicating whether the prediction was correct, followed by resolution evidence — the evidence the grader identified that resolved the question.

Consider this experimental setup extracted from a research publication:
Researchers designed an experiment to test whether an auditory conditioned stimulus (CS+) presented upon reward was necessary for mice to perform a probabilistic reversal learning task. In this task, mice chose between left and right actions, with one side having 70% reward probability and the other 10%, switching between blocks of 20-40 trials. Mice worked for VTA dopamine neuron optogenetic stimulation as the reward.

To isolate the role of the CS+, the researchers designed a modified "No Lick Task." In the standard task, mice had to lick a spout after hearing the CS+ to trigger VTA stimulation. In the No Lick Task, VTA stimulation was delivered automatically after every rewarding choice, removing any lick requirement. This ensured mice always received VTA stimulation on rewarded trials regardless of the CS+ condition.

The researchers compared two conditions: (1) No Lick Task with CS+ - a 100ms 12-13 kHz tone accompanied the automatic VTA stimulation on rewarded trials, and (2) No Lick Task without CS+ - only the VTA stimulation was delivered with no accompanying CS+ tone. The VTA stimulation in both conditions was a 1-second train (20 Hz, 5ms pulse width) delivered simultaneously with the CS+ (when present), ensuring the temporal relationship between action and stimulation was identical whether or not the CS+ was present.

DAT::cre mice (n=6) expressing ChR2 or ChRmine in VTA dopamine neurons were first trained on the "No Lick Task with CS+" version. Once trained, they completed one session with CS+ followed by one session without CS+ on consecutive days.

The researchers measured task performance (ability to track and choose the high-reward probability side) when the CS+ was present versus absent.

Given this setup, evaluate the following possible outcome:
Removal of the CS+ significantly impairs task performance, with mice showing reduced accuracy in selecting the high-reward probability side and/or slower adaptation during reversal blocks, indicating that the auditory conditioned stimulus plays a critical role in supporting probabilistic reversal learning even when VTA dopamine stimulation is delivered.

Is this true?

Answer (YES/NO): YES